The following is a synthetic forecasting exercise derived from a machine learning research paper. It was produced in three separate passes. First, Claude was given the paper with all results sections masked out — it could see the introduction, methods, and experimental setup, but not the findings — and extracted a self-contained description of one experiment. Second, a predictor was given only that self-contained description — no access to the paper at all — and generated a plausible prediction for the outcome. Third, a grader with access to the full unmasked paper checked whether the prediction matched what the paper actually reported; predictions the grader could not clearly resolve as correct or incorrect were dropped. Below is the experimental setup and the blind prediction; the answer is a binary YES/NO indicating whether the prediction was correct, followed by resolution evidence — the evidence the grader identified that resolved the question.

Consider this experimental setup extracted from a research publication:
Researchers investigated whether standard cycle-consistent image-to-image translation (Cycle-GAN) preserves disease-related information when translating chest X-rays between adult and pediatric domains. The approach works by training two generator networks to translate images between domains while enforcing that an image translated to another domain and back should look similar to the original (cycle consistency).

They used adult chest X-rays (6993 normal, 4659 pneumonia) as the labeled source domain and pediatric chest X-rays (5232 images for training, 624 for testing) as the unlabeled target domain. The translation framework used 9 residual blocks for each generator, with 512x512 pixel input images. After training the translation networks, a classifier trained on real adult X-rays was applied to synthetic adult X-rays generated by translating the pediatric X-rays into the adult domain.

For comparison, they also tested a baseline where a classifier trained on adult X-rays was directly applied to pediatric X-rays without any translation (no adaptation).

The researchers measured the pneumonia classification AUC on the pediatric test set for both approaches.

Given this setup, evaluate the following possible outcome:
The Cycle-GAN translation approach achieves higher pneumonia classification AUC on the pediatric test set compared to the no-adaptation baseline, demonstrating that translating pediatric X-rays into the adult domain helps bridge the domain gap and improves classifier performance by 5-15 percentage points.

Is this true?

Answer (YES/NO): NO